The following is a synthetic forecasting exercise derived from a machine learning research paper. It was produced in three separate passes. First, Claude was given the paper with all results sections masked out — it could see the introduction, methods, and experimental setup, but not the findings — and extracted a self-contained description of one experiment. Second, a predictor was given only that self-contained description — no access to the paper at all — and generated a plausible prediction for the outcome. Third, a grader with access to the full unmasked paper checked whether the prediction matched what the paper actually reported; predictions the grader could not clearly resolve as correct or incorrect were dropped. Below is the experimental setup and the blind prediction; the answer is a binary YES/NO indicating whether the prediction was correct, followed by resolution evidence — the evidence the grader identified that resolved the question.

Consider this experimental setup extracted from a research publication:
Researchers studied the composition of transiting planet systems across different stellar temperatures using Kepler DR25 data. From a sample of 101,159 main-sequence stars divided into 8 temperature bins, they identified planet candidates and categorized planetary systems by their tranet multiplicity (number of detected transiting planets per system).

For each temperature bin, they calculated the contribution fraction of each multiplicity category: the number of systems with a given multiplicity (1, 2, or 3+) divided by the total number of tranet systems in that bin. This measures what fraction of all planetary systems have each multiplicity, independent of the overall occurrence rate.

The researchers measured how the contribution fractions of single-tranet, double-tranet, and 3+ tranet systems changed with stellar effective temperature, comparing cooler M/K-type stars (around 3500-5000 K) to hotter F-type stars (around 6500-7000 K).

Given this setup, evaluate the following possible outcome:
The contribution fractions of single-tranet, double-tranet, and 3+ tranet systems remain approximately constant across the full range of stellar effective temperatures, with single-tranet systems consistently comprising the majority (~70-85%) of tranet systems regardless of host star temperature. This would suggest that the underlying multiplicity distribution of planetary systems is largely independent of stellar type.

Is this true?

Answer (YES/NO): NO